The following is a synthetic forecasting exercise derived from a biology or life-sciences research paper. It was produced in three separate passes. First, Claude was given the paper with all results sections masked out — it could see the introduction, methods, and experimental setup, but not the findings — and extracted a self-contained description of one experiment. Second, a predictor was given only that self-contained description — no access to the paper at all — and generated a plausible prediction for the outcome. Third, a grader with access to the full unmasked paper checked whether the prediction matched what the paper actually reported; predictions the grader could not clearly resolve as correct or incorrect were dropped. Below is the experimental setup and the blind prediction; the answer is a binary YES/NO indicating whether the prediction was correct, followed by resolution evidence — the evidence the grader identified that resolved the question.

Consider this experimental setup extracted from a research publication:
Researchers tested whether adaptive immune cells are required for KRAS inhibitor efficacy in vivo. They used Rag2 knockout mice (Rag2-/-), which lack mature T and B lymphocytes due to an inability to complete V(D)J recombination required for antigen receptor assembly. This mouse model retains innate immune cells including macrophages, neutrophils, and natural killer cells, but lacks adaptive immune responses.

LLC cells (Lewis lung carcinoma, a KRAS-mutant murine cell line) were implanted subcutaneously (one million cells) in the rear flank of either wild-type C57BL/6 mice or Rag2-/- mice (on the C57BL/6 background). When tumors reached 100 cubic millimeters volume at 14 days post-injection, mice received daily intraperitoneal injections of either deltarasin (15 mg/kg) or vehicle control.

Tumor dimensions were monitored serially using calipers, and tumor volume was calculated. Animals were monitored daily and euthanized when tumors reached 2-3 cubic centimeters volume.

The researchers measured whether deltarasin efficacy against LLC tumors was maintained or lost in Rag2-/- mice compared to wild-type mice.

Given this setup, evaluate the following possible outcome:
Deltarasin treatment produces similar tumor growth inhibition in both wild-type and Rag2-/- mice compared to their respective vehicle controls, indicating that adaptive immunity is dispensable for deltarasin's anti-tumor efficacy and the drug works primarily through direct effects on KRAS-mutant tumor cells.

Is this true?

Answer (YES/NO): NO